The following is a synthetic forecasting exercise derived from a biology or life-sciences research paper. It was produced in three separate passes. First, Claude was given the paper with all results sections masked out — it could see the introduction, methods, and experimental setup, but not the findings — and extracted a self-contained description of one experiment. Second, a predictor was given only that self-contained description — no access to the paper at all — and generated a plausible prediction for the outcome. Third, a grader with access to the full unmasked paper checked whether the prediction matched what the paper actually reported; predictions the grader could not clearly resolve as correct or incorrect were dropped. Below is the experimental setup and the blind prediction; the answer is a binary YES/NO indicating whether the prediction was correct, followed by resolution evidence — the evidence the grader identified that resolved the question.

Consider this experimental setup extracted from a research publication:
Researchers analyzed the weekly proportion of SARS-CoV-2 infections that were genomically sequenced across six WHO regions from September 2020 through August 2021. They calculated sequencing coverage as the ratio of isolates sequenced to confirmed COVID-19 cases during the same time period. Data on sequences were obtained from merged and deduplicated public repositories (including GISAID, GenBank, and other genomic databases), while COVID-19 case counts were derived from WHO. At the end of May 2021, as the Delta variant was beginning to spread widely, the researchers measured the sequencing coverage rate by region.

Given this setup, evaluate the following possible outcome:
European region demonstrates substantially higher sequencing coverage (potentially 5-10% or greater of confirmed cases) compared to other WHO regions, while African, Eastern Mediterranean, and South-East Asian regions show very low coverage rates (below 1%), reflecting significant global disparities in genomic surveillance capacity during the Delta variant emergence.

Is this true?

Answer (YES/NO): NO